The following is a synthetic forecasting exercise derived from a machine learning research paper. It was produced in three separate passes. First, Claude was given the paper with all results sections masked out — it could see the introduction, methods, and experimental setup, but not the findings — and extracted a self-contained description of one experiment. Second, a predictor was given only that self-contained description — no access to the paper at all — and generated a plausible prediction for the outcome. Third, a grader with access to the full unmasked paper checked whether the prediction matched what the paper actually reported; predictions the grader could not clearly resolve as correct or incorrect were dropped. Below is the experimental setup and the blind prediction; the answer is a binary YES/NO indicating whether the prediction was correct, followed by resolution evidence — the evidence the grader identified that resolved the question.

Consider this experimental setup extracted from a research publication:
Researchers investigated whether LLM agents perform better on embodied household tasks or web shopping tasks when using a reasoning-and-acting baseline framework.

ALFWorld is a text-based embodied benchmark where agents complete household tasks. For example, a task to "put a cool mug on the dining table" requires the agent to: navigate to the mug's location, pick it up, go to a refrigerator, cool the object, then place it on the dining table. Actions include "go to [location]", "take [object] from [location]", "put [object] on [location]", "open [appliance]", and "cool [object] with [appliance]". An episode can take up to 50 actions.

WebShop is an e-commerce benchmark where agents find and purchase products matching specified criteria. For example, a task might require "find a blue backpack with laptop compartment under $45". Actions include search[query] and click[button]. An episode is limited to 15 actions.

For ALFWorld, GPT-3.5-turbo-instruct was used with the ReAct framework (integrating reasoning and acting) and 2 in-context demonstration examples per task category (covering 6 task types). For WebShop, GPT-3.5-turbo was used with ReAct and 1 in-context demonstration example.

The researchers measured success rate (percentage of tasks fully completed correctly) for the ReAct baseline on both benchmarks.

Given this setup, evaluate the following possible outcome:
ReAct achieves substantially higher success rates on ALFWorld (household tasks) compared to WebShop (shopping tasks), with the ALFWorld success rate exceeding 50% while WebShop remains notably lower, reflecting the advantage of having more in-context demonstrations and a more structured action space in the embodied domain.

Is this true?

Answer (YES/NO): YES